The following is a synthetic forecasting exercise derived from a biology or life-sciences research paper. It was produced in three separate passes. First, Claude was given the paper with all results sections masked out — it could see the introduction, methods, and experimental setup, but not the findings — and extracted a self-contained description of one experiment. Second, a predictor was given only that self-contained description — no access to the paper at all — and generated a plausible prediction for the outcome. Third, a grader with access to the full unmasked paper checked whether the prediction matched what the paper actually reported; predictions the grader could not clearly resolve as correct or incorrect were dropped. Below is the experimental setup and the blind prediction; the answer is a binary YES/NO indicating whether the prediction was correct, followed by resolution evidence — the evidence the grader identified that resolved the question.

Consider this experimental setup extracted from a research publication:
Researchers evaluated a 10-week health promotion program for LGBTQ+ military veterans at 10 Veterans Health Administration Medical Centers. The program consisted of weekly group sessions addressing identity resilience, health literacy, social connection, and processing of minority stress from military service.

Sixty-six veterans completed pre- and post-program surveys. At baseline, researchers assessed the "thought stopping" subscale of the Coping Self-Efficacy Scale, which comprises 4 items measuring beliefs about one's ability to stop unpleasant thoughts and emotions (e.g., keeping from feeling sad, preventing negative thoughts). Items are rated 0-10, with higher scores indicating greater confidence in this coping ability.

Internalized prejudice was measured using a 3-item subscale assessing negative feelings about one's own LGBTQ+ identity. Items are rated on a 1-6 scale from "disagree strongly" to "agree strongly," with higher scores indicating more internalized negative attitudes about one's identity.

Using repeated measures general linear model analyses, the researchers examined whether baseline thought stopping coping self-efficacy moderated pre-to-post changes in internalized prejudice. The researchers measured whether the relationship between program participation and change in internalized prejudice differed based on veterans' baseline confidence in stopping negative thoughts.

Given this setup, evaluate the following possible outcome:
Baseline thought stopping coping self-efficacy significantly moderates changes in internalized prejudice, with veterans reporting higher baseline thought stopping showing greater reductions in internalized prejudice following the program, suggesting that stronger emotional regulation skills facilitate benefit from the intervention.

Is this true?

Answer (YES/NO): NO